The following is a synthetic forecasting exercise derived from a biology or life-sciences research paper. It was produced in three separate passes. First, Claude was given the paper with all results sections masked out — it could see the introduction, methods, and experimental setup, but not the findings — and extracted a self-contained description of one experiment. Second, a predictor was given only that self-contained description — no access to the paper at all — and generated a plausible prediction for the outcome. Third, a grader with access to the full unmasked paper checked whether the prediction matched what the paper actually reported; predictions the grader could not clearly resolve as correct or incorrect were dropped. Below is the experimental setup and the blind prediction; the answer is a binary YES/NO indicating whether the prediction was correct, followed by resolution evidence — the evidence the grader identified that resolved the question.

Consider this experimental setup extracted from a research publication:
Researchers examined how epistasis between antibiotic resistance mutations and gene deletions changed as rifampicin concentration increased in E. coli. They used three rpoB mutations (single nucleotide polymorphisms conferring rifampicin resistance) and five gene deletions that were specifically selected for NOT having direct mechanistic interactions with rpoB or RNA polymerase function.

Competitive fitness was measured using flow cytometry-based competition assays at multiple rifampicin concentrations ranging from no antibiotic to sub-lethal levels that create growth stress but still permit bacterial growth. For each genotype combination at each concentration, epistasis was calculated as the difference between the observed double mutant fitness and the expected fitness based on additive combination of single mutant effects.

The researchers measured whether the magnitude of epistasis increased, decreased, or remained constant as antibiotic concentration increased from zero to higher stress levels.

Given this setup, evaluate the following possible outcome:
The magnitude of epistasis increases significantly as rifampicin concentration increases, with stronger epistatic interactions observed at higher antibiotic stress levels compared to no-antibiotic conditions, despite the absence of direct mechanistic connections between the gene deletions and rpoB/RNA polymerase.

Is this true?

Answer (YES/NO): NO